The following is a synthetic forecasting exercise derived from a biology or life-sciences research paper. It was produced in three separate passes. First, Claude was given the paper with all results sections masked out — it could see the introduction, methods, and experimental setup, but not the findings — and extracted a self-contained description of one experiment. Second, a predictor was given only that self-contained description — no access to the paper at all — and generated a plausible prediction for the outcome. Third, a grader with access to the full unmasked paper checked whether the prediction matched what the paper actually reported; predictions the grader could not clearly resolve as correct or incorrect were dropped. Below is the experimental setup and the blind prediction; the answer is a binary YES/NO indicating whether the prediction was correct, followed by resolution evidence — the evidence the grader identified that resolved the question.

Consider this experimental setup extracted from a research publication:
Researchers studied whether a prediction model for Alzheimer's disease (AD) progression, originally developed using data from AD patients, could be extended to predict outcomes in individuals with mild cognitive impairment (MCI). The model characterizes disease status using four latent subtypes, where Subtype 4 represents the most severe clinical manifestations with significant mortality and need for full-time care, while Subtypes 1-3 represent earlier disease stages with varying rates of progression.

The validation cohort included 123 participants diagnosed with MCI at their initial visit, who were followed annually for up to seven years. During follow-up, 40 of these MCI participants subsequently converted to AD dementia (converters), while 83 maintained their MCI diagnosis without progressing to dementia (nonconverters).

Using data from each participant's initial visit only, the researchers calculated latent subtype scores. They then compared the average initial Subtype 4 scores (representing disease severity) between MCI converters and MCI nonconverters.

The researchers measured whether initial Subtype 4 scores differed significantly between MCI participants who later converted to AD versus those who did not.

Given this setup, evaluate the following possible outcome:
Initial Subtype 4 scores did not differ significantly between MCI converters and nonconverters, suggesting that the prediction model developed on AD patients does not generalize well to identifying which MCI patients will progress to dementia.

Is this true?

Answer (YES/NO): NO